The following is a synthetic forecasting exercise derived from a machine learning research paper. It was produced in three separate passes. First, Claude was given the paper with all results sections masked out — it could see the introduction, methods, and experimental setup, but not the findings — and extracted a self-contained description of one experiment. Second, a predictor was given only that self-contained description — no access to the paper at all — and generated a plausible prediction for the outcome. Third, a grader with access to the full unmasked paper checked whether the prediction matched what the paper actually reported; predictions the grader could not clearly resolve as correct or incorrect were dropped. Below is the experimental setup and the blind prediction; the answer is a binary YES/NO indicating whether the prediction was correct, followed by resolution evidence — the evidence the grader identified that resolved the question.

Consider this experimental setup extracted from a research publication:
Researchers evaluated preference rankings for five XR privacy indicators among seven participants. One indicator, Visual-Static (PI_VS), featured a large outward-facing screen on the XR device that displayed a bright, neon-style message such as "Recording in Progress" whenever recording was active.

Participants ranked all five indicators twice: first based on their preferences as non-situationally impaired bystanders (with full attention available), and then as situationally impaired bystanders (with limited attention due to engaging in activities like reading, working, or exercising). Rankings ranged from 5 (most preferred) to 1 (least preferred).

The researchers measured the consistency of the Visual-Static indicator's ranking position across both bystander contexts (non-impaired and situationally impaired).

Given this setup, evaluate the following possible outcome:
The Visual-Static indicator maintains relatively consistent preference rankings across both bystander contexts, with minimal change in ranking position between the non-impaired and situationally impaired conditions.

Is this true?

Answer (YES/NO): YES